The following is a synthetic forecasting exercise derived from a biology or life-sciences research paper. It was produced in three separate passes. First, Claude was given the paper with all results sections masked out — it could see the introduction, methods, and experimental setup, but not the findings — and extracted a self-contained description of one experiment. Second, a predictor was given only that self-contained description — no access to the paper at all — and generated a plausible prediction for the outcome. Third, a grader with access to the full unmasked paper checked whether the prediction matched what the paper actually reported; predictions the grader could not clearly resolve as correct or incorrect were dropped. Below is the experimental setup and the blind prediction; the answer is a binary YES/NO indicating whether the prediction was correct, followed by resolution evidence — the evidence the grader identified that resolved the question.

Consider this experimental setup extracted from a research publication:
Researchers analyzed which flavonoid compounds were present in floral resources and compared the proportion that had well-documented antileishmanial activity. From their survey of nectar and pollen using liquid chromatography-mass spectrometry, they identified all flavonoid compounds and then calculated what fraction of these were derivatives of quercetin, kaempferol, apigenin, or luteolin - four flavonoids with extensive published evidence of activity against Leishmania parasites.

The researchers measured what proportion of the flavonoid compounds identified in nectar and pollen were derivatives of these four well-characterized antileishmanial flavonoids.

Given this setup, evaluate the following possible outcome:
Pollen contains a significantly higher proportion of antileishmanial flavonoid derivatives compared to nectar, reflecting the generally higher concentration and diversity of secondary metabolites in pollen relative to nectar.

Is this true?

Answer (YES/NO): NO